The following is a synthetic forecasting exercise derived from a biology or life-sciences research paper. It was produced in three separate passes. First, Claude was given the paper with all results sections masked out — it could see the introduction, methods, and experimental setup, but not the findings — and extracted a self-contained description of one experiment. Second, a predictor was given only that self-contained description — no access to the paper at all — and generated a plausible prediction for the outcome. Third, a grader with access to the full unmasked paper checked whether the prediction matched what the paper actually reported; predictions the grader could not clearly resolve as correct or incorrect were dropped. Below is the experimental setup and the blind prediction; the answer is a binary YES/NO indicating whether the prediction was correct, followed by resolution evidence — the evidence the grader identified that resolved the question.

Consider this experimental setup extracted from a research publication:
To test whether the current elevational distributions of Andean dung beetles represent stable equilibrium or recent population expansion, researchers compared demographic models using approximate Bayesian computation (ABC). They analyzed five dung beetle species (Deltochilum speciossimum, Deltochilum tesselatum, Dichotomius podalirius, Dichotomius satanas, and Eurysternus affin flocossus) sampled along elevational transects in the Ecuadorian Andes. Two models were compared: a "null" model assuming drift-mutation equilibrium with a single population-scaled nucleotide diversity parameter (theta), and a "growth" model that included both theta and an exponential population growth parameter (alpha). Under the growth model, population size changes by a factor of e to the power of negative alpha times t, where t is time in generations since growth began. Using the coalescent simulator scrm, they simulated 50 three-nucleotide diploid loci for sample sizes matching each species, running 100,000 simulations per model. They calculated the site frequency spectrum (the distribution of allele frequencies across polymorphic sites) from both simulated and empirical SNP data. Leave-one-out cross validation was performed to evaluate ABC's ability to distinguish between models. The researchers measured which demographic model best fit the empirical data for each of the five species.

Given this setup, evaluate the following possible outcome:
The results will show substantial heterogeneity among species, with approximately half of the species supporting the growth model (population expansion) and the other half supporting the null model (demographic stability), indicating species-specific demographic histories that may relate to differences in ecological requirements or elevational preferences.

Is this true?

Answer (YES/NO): NO